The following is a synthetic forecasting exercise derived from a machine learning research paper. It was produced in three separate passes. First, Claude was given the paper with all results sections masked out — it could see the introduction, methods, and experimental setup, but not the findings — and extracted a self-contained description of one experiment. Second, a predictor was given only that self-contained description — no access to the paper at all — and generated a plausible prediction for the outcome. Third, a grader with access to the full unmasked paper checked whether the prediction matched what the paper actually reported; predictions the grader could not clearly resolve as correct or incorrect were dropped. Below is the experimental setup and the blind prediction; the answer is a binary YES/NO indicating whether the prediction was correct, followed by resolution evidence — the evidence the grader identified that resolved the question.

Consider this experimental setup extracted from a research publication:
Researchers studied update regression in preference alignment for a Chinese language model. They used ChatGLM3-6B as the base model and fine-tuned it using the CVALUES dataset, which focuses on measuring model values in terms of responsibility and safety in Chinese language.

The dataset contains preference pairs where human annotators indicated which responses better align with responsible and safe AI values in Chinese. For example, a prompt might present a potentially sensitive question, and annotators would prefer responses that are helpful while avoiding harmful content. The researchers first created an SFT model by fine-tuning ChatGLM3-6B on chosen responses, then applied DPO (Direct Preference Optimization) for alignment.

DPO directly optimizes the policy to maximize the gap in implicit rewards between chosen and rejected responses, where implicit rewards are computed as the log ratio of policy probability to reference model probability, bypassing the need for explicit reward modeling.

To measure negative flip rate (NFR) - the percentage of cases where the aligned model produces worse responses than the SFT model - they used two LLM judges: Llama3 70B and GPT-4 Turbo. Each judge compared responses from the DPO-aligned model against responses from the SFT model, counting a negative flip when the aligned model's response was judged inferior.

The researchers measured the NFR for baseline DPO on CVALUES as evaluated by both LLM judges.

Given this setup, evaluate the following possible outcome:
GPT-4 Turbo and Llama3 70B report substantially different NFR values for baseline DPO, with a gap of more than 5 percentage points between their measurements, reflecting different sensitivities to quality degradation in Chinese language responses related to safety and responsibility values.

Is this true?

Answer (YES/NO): NO